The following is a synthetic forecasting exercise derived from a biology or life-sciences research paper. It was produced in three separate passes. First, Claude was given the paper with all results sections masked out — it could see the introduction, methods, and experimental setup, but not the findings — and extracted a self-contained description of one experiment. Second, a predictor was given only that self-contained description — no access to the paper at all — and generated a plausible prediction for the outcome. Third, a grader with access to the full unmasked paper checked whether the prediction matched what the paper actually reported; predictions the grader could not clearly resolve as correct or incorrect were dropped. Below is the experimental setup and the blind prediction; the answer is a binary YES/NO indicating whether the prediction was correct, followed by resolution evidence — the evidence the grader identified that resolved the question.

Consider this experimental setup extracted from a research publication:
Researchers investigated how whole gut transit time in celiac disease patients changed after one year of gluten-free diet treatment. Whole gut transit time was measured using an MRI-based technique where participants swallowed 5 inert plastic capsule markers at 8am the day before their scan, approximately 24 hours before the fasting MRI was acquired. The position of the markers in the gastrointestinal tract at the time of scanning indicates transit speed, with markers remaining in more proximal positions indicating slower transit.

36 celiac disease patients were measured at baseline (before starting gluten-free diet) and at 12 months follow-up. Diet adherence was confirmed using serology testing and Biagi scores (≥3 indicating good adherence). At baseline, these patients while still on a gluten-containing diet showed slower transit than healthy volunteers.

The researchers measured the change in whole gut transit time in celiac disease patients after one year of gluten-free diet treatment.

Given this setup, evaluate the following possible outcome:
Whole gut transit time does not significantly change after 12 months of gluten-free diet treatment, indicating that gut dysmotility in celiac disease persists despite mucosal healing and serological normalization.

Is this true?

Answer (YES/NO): YES